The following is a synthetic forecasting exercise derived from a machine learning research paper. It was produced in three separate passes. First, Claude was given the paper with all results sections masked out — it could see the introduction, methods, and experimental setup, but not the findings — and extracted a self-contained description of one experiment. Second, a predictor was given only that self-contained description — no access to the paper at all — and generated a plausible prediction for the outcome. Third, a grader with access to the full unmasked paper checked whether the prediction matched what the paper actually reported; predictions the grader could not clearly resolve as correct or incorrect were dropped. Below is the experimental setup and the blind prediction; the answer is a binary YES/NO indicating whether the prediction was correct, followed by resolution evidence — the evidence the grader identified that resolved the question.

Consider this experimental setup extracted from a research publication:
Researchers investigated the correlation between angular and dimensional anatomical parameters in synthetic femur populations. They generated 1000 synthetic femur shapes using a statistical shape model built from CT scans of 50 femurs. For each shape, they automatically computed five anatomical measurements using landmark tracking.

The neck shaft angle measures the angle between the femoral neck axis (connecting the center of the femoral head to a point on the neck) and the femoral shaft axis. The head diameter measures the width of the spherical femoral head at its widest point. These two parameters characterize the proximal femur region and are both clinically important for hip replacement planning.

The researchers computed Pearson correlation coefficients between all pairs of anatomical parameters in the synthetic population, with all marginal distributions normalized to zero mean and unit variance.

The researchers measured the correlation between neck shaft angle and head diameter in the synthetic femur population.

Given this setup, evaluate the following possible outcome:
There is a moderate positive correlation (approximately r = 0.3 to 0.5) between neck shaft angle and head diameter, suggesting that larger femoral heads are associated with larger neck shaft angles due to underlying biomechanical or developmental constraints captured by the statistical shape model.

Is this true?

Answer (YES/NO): NO